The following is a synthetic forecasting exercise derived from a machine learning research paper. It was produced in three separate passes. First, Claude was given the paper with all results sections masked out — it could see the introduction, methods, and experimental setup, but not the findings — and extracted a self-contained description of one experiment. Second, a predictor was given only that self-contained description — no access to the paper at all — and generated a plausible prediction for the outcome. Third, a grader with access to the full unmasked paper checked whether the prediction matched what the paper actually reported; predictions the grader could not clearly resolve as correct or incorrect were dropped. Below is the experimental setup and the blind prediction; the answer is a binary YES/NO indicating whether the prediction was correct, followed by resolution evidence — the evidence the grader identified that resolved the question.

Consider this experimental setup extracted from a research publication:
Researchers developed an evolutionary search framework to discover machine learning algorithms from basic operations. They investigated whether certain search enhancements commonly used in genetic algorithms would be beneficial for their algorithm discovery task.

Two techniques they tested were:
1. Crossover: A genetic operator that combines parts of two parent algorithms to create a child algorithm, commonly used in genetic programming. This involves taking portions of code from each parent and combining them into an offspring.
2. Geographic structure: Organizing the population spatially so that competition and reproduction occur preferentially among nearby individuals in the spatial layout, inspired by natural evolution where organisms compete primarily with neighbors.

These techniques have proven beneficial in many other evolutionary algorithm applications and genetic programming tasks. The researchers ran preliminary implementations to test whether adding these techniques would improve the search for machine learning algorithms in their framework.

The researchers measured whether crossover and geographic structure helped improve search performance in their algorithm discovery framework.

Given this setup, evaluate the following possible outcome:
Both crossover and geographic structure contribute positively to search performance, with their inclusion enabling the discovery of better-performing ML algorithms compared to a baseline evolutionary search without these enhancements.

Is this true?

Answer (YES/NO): NO